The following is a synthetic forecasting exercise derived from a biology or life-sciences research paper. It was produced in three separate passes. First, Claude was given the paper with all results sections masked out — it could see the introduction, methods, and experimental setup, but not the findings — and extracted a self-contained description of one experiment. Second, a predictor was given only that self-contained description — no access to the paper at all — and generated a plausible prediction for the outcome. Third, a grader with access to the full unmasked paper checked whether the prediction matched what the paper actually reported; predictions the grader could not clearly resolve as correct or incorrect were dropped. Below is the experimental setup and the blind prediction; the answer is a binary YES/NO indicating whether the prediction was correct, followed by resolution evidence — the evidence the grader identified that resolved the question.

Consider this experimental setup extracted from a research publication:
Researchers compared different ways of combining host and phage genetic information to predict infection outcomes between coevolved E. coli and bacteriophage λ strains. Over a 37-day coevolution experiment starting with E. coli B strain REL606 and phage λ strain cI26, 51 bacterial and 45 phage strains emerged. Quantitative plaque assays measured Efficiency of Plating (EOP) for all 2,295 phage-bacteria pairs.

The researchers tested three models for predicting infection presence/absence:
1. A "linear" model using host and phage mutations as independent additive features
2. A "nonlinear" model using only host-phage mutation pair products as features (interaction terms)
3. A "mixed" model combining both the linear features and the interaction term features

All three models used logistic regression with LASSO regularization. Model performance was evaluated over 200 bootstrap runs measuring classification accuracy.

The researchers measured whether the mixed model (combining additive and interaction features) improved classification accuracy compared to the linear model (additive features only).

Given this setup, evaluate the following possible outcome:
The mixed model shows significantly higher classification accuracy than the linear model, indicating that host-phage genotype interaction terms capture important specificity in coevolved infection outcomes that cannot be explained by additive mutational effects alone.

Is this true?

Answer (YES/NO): NO